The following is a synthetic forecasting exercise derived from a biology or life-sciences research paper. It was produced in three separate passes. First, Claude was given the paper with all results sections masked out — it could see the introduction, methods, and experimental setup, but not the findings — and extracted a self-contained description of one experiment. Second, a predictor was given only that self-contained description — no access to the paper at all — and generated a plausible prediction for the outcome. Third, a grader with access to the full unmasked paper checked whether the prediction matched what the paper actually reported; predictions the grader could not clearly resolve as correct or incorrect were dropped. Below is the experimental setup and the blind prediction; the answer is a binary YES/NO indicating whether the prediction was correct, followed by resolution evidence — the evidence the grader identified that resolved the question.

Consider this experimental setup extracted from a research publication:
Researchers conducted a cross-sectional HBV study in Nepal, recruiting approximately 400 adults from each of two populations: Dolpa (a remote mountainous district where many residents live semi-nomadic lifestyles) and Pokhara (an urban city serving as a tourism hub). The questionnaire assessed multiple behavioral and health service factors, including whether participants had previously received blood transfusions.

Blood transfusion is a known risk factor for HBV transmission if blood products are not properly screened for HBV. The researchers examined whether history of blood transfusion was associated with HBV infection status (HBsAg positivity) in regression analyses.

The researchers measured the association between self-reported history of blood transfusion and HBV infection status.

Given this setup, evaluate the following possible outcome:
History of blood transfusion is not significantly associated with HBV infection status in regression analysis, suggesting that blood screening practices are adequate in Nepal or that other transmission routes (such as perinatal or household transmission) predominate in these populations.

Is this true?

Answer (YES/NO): NO